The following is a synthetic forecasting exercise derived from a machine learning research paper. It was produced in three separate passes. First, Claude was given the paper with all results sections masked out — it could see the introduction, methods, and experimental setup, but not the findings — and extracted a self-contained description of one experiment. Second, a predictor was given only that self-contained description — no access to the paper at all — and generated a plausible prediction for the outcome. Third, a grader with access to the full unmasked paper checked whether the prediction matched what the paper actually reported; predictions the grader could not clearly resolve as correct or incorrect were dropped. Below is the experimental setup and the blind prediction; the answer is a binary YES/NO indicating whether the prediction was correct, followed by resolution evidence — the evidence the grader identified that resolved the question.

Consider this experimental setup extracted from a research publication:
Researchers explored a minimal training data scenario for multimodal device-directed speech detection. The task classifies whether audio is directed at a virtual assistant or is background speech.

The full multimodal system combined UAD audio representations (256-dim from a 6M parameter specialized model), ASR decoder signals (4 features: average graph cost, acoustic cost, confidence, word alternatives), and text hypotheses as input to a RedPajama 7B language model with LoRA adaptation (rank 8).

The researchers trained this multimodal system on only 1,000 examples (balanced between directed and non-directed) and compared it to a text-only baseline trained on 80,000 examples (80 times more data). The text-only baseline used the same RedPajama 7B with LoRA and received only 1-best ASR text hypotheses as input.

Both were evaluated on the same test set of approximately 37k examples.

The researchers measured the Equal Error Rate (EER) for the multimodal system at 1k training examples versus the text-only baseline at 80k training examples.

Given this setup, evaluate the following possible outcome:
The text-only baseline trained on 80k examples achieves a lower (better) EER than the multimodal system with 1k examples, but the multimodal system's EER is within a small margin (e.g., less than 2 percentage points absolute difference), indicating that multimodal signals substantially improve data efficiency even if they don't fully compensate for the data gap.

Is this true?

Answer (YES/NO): NO